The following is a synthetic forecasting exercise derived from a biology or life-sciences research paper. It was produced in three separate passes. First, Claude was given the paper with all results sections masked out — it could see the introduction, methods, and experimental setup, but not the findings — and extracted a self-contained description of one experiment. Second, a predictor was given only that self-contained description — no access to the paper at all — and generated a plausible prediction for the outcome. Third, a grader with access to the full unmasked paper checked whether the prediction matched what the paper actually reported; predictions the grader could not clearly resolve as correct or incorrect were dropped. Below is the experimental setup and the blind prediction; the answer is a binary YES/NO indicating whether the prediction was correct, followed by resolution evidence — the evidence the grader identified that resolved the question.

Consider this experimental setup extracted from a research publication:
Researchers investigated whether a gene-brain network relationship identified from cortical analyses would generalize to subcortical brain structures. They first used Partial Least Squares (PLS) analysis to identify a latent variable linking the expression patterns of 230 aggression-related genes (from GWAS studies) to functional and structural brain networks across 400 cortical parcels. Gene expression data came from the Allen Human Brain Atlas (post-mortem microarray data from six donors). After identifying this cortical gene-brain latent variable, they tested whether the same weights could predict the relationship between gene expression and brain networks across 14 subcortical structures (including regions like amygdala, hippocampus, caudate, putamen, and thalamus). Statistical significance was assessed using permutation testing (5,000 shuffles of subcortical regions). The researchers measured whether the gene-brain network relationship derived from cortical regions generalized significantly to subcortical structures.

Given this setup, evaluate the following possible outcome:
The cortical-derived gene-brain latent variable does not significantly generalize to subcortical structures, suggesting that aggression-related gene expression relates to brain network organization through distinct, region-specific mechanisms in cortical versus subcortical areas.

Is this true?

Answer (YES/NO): NO